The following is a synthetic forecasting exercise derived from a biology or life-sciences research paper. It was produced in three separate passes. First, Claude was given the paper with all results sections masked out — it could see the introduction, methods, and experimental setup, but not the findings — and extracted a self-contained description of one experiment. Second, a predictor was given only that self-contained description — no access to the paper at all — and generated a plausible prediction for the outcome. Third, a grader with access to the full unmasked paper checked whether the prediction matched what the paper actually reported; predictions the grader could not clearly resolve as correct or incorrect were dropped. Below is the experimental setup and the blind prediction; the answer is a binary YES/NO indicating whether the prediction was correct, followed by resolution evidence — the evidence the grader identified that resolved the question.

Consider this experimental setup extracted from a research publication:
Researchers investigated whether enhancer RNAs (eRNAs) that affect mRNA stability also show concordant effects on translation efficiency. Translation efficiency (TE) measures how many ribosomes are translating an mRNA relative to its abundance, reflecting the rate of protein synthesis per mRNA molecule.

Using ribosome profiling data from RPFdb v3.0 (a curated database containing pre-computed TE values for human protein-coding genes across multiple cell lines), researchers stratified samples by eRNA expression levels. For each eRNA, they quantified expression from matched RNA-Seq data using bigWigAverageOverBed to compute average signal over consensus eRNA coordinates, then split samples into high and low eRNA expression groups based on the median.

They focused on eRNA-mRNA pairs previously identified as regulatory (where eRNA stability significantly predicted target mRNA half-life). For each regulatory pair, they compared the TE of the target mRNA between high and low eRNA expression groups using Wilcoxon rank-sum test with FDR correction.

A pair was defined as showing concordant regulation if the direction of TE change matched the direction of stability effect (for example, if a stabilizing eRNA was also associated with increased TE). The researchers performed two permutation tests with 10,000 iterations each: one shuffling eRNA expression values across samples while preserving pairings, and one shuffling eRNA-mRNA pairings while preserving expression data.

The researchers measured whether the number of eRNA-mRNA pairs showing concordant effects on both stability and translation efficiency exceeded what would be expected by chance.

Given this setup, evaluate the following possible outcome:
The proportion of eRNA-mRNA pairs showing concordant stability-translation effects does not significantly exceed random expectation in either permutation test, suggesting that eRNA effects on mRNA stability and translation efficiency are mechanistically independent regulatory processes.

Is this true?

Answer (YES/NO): NO